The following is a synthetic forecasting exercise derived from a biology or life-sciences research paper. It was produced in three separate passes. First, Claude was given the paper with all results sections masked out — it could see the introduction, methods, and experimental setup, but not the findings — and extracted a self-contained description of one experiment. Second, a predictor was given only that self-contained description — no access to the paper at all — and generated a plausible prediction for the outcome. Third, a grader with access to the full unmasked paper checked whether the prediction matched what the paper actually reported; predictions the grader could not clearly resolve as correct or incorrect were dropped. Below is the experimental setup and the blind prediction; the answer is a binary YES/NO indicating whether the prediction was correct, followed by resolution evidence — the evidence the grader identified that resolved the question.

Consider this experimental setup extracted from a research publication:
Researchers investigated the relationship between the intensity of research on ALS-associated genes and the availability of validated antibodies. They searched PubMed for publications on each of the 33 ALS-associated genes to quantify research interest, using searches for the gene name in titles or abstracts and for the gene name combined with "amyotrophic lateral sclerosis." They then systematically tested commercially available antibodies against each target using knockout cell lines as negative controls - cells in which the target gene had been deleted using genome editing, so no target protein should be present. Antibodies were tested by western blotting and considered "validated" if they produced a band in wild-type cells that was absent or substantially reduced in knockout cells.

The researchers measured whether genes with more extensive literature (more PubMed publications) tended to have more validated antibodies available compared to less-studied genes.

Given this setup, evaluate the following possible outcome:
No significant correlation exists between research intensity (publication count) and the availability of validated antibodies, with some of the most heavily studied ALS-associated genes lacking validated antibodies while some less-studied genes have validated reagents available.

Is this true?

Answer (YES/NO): NO